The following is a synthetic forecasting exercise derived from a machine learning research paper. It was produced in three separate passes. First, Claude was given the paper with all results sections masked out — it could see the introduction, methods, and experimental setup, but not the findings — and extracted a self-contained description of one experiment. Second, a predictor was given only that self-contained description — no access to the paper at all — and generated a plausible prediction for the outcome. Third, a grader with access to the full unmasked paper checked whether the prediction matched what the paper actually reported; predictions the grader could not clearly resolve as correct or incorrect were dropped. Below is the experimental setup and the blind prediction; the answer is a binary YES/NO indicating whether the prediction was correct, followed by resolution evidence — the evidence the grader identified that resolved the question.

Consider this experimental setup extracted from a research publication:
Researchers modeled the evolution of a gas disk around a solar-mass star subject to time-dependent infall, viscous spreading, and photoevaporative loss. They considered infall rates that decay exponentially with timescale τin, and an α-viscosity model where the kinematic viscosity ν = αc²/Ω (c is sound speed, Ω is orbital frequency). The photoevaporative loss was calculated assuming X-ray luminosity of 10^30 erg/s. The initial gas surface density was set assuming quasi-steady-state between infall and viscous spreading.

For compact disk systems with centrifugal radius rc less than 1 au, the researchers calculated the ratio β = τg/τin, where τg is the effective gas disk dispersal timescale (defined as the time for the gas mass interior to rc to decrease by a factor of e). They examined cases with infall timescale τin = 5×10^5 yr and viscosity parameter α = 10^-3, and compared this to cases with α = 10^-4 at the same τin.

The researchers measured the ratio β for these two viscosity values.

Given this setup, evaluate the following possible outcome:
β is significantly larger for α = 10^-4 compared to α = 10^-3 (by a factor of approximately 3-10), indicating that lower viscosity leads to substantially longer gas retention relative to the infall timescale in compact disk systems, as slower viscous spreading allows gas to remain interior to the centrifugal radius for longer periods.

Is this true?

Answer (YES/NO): NO